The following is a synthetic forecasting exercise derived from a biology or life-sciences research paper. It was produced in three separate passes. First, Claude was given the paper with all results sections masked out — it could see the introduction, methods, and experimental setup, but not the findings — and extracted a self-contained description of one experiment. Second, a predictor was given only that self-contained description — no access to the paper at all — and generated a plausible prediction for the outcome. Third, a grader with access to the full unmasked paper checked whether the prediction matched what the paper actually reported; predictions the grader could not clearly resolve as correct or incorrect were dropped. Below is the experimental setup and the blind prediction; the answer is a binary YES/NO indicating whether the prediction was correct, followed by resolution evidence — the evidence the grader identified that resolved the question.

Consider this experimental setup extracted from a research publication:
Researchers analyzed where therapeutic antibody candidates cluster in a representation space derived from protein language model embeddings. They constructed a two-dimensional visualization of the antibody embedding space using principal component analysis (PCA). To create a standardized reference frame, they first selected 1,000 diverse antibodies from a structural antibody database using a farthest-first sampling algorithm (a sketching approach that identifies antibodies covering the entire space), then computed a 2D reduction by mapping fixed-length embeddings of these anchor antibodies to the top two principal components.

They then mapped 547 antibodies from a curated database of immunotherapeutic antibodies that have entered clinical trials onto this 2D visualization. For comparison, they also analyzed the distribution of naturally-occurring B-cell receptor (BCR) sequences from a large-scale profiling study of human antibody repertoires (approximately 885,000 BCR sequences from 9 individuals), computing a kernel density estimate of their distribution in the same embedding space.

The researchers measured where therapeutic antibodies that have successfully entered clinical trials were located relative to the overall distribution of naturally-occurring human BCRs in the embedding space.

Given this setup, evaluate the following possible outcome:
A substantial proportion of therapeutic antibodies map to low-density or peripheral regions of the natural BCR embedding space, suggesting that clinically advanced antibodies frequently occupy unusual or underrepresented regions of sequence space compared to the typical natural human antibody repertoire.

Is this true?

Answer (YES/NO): NO